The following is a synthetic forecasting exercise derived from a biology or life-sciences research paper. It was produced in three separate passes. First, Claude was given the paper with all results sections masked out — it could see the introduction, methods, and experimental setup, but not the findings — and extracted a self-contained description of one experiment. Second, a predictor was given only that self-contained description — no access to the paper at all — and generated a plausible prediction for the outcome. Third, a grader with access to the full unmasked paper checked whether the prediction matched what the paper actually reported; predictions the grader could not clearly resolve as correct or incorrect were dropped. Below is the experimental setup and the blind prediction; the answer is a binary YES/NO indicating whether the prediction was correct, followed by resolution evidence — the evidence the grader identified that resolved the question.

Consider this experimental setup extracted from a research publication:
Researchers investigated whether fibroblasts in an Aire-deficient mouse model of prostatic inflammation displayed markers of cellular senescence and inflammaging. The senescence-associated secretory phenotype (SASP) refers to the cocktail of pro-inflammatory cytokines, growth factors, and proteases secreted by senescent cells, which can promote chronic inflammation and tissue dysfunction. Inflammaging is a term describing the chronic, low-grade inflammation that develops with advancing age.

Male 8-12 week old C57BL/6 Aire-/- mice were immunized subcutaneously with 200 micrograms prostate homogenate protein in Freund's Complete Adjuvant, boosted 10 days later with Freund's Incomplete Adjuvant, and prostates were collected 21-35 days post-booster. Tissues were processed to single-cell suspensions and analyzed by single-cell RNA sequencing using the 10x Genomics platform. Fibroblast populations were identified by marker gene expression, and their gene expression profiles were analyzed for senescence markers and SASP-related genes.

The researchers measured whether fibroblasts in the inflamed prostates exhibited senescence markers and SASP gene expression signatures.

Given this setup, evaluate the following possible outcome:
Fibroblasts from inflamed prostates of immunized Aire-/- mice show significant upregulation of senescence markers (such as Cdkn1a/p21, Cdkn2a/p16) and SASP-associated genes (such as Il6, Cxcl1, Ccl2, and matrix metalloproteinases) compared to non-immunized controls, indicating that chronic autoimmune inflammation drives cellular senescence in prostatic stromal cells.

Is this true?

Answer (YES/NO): YES